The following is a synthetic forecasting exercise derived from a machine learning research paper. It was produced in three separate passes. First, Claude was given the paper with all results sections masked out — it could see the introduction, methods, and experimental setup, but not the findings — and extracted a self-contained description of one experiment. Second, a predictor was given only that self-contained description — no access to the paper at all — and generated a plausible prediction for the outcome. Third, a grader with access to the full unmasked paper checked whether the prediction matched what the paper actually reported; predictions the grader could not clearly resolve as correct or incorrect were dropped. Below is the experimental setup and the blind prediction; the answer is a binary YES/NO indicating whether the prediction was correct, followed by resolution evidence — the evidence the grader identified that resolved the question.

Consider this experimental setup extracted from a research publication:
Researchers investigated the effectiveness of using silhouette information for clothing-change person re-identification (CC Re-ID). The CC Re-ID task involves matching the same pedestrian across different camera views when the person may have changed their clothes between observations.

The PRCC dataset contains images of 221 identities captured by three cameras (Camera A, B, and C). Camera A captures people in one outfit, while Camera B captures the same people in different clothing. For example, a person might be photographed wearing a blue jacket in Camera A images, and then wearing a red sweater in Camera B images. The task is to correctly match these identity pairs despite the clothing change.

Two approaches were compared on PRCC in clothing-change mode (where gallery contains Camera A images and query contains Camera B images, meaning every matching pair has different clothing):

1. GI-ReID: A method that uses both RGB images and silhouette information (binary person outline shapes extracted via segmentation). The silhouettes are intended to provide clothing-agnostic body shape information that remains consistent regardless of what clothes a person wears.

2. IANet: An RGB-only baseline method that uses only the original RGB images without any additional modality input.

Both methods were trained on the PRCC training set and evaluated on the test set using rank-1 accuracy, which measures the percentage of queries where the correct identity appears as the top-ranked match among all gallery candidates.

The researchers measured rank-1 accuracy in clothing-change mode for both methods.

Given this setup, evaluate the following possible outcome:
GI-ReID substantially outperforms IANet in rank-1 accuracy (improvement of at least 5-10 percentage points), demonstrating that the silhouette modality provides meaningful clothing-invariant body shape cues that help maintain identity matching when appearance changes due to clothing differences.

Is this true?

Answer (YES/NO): NO